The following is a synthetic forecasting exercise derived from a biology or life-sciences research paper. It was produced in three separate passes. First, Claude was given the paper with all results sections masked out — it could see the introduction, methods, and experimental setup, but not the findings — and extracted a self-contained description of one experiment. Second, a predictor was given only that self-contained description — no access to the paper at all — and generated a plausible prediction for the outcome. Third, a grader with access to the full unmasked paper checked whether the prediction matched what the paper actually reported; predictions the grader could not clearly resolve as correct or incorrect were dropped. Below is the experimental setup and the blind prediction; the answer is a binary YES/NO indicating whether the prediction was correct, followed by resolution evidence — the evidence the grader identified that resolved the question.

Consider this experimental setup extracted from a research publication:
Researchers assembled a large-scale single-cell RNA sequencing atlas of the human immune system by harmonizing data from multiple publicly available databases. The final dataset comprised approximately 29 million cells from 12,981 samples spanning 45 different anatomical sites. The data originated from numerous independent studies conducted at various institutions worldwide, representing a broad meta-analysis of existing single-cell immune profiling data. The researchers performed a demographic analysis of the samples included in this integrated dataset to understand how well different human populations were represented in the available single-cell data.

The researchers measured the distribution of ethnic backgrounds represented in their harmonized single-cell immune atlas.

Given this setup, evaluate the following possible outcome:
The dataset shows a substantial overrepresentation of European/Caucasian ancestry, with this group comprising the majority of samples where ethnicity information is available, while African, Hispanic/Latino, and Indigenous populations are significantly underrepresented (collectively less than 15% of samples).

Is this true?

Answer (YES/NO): YES